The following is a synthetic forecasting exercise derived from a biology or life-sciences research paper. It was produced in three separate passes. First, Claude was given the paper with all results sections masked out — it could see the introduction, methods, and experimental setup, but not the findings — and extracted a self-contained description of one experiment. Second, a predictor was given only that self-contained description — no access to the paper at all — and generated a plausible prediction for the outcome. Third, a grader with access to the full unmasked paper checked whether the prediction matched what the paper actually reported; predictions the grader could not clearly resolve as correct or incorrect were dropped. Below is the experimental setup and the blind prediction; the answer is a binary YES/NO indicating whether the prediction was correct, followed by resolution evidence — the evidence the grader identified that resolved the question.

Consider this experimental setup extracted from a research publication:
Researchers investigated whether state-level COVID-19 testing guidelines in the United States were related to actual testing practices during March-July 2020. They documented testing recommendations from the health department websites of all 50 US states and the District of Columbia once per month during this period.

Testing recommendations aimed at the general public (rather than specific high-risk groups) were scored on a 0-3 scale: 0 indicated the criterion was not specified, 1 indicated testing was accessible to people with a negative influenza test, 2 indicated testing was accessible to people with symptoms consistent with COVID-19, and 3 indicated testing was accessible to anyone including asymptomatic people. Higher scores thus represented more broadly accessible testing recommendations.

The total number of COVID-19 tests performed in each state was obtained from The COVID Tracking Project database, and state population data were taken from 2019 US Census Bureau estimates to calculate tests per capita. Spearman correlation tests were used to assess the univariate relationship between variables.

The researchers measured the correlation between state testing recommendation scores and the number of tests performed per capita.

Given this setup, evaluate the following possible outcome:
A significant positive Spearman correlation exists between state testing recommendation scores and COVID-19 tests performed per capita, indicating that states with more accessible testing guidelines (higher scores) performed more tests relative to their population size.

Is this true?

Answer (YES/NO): YES